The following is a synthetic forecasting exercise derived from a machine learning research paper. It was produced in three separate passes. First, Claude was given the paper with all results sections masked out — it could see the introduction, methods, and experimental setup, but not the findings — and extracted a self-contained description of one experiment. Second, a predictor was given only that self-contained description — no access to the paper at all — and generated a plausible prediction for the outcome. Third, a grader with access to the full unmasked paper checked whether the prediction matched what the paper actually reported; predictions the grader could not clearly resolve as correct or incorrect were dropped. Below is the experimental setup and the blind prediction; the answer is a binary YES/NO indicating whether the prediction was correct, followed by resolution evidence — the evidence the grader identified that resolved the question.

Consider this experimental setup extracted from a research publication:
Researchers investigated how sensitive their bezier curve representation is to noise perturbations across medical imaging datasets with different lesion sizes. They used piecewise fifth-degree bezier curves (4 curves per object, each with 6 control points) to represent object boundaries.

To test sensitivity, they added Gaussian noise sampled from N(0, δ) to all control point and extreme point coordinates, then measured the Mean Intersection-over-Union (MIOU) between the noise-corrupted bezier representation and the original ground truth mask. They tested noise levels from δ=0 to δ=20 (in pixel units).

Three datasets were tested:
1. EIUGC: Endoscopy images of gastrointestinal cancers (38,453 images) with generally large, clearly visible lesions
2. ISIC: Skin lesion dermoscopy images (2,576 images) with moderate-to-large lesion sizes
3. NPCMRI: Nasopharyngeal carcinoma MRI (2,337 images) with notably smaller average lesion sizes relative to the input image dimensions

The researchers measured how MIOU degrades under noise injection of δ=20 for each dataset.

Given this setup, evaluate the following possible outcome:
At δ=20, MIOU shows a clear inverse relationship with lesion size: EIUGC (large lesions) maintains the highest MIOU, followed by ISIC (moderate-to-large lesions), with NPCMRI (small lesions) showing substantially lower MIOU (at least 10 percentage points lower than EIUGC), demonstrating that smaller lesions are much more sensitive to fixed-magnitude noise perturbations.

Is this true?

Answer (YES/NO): NO